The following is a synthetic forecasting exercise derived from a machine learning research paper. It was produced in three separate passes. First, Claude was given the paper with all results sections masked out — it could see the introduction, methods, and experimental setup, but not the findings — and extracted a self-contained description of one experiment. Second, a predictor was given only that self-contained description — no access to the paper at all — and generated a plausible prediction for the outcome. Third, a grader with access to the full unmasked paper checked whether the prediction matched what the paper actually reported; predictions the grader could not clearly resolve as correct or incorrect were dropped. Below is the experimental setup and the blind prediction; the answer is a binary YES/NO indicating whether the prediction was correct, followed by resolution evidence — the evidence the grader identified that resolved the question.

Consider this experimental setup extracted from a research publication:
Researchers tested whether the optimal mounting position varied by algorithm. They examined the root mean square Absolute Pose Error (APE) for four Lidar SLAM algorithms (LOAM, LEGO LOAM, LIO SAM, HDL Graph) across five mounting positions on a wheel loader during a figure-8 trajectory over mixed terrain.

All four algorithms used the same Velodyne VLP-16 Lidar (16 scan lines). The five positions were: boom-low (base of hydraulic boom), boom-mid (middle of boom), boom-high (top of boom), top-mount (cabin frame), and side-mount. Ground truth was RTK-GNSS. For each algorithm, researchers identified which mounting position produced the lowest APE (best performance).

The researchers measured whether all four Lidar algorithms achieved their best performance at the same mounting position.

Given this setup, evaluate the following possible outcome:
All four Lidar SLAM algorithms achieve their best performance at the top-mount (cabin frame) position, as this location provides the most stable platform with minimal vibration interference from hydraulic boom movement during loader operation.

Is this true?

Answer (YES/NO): NO